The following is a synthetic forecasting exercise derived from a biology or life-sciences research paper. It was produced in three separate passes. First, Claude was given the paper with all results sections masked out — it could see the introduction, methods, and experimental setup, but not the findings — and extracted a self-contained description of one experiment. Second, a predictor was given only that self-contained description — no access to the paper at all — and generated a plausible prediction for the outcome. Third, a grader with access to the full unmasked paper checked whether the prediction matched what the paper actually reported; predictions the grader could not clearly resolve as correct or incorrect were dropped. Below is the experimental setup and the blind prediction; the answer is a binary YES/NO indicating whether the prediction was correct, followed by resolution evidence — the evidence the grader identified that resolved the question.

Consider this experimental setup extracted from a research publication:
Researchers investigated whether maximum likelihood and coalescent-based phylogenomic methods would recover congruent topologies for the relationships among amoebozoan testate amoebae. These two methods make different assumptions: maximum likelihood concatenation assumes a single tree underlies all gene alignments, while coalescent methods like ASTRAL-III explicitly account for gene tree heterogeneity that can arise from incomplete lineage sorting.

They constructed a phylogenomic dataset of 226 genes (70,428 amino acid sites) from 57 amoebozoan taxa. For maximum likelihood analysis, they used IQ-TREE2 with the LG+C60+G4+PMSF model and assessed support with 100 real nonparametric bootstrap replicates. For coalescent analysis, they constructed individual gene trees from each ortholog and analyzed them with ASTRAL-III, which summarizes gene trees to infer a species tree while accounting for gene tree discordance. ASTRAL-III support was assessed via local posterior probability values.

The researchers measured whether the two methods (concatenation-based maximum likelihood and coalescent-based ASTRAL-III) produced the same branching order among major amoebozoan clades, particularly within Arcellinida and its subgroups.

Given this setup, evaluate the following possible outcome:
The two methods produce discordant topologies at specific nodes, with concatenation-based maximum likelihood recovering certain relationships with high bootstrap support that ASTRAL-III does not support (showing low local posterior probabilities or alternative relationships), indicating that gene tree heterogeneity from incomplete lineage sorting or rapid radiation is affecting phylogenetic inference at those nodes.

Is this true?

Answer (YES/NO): NO